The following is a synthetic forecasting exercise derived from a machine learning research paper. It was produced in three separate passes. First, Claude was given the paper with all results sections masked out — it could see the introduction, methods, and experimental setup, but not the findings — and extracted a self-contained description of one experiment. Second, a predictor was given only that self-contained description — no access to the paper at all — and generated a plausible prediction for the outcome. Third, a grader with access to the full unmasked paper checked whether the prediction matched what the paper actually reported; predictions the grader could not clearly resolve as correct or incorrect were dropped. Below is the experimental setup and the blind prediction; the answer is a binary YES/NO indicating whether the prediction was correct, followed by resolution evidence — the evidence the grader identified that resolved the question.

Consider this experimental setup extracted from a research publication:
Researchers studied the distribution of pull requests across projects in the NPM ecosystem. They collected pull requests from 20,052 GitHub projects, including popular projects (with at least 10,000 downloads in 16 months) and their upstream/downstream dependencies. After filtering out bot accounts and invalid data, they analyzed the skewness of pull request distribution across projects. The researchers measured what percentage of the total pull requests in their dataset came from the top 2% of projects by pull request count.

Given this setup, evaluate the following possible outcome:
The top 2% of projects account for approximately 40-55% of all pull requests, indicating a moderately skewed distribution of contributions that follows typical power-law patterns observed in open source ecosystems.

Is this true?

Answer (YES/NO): YES